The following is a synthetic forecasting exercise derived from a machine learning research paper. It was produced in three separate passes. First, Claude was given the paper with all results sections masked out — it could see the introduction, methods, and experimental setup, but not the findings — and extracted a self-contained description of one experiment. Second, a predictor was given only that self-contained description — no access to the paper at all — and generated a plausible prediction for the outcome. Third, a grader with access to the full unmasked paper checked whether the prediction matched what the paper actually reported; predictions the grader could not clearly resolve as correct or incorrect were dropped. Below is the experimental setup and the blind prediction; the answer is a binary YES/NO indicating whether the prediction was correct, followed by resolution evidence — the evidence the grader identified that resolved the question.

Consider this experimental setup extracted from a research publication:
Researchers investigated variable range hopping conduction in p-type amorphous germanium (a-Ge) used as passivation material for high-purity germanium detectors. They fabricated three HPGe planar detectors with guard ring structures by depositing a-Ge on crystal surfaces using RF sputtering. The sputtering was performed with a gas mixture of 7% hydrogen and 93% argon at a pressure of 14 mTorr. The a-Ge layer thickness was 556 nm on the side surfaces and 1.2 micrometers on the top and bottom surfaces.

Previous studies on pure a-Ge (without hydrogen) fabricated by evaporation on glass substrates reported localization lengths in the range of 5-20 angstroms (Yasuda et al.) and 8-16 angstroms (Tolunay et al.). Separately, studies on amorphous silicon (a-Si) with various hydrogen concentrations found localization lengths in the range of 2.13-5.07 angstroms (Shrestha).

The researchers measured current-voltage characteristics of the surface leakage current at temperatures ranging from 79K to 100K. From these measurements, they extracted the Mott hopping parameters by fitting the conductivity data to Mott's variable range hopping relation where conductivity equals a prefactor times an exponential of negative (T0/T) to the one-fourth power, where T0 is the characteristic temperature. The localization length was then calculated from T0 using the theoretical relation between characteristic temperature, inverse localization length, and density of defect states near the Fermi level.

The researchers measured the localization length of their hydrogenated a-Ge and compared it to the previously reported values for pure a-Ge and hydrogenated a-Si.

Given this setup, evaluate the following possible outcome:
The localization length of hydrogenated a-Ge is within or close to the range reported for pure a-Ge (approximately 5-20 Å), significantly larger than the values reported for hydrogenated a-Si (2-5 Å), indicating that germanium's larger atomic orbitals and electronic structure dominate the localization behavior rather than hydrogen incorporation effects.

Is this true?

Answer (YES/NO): NO